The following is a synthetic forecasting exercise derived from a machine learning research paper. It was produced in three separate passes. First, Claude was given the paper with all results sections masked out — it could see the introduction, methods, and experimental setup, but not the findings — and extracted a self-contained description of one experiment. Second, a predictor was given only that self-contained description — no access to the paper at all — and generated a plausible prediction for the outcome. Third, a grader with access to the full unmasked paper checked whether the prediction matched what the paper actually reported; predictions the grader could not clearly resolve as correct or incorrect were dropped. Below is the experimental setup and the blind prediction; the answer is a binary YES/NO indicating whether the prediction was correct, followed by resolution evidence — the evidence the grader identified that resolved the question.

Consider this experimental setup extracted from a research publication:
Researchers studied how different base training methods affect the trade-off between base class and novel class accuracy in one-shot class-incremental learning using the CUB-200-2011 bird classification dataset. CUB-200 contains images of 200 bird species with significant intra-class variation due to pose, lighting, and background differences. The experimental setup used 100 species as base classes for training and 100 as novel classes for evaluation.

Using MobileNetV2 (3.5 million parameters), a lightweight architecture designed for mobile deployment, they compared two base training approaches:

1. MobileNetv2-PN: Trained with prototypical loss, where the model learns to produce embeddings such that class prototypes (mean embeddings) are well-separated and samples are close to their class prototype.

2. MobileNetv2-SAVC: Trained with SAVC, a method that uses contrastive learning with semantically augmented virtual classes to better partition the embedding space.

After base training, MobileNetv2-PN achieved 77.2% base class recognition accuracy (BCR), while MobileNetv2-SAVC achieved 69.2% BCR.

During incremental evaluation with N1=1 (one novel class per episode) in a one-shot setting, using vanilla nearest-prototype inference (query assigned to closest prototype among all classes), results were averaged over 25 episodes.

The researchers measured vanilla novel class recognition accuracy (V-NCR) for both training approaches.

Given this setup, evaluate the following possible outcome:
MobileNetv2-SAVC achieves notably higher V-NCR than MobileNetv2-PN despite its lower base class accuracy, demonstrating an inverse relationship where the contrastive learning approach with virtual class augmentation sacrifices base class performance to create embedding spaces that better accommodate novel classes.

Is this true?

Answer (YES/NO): YES